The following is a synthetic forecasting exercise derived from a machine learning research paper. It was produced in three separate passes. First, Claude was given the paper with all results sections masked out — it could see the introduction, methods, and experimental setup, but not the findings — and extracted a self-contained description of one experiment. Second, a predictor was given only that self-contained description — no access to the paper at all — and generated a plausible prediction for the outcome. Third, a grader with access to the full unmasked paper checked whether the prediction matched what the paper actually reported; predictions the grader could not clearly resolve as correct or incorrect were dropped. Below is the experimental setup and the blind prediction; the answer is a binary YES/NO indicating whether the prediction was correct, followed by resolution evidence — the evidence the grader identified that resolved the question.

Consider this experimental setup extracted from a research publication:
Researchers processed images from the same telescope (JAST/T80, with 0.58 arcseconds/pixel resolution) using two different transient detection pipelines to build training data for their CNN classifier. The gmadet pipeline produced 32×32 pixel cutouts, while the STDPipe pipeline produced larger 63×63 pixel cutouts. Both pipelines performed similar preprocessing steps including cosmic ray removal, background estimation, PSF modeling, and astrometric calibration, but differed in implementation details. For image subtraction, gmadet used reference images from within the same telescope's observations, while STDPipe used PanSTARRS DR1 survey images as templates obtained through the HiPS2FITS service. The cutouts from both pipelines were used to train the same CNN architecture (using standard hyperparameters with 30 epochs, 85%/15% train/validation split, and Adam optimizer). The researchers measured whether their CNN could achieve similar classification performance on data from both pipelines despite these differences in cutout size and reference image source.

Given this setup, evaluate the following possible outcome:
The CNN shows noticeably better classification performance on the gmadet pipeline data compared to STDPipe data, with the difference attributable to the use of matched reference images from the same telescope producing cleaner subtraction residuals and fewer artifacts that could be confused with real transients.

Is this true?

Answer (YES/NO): NO